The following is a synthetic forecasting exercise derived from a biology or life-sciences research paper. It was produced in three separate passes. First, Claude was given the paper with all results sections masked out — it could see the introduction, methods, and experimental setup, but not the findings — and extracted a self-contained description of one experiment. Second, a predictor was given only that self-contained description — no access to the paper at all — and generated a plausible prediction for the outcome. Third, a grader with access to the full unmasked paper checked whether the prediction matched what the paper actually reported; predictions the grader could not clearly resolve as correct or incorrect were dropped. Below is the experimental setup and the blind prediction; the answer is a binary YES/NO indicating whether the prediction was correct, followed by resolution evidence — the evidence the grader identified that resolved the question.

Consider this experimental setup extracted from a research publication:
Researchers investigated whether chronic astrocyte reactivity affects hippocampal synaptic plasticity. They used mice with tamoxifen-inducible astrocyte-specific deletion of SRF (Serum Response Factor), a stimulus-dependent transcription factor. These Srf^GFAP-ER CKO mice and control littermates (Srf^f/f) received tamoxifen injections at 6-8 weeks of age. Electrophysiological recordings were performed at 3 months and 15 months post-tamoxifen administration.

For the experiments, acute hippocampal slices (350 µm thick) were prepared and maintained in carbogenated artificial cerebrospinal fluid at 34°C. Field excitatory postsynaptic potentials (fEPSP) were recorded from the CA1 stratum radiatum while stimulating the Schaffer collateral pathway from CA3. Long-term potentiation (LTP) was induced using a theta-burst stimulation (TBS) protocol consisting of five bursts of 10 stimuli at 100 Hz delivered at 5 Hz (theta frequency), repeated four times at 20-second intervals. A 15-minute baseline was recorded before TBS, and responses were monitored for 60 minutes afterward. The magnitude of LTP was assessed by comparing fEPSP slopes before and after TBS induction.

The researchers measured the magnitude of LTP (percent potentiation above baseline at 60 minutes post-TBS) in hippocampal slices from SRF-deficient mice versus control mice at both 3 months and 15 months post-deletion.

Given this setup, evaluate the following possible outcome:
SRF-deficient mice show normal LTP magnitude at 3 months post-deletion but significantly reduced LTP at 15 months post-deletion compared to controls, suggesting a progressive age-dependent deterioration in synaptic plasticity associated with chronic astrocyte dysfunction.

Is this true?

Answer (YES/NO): NO